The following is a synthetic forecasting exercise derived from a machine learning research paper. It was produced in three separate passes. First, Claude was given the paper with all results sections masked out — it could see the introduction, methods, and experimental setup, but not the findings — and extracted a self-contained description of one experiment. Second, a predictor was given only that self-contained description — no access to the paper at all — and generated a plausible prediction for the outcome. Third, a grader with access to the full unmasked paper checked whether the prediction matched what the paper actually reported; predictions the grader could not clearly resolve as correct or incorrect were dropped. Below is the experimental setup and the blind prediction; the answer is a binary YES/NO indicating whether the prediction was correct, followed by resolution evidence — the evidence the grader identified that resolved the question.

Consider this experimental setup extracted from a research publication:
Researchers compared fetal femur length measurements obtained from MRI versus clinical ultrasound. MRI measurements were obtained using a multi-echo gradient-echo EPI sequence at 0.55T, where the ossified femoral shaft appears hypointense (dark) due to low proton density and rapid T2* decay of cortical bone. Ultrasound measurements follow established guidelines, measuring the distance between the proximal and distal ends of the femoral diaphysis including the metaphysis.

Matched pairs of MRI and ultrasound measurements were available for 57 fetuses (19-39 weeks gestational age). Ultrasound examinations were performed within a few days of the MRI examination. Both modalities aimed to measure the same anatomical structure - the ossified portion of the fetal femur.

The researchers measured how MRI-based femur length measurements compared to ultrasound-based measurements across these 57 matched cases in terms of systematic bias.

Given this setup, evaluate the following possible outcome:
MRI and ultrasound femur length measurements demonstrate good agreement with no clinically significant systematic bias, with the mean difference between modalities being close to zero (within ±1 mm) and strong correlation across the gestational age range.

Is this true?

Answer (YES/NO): NO